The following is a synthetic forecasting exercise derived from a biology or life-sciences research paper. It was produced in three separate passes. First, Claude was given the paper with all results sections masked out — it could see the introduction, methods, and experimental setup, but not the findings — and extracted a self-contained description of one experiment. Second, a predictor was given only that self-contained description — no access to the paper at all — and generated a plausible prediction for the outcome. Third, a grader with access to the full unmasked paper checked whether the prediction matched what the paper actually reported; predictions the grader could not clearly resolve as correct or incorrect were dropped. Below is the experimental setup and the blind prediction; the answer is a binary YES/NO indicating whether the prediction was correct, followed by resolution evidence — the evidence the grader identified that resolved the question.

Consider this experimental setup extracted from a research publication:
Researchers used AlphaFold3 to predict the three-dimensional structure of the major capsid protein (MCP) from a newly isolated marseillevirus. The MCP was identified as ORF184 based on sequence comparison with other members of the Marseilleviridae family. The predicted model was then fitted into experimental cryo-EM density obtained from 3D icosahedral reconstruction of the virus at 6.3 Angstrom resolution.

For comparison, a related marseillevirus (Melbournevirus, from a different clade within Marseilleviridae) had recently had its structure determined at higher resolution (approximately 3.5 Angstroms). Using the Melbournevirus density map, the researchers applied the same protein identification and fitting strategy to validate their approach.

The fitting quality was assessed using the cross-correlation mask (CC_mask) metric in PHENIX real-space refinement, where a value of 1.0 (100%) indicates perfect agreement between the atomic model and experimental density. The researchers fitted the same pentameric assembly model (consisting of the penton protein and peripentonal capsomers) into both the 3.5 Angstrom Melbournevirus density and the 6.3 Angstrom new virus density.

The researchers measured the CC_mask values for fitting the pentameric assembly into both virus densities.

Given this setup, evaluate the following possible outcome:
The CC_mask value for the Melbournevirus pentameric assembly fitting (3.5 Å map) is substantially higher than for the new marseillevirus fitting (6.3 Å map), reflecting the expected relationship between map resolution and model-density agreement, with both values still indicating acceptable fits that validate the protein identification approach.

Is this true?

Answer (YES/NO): YES